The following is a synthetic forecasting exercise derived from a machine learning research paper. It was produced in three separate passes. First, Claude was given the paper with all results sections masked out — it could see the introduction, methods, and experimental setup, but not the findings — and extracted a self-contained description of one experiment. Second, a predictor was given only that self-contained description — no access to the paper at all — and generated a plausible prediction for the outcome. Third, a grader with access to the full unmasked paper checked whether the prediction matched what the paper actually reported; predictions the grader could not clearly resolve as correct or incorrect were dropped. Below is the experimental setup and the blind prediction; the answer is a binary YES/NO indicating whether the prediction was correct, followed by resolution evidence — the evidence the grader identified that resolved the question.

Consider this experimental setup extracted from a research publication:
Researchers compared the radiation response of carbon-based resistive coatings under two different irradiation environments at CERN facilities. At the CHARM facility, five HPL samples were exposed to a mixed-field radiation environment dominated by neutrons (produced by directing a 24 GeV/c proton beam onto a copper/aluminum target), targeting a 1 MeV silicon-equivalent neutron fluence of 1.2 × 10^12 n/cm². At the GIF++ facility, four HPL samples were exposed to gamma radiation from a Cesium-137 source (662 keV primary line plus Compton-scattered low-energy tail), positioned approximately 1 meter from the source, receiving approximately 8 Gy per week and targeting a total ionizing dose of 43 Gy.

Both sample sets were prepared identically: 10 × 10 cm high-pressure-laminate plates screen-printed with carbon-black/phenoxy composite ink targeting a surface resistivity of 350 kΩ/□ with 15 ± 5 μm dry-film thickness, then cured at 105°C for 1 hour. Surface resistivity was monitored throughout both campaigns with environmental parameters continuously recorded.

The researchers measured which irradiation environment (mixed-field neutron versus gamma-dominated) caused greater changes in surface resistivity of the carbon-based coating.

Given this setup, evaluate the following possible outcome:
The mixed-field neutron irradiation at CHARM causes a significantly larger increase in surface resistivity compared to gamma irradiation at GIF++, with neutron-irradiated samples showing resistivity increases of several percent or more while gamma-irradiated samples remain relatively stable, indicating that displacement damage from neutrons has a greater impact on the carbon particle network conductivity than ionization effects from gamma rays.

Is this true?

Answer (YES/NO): NO